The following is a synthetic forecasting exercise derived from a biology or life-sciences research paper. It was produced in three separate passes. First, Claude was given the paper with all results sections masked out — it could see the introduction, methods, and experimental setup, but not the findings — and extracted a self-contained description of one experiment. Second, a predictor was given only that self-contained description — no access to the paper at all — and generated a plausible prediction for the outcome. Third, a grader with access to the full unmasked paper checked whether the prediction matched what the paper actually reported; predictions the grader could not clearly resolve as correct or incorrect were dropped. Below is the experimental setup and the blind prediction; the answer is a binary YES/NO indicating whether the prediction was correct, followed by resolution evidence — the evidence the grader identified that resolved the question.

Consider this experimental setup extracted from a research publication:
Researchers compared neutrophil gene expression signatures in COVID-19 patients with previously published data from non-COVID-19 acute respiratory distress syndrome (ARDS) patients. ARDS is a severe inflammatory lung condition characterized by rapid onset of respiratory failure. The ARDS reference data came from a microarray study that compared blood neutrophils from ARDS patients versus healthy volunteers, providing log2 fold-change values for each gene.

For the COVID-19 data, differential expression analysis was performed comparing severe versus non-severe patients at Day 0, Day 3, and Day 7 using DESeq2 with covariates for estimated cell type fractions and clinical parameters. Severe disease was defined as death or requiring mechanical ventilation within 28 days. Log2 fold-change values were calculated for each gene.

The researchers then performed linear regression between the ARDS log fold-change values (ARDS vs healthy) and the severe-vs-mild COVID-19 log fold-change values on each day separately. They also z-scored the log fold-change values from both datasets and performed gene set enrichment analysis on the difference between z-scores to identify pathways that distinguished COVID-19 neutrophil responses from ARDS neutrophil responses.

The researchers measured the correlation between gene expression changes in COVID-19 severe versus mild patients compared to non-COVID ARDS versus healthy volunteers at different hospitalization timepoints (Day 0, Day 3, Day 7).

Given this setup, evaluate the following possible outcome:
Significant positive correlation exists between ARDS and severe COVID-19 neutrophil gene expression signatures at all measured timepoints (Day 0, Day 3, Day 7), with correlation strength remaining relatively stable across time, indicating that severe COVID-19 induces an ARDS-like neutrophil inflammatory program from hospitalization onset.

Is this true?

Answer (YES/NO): YES